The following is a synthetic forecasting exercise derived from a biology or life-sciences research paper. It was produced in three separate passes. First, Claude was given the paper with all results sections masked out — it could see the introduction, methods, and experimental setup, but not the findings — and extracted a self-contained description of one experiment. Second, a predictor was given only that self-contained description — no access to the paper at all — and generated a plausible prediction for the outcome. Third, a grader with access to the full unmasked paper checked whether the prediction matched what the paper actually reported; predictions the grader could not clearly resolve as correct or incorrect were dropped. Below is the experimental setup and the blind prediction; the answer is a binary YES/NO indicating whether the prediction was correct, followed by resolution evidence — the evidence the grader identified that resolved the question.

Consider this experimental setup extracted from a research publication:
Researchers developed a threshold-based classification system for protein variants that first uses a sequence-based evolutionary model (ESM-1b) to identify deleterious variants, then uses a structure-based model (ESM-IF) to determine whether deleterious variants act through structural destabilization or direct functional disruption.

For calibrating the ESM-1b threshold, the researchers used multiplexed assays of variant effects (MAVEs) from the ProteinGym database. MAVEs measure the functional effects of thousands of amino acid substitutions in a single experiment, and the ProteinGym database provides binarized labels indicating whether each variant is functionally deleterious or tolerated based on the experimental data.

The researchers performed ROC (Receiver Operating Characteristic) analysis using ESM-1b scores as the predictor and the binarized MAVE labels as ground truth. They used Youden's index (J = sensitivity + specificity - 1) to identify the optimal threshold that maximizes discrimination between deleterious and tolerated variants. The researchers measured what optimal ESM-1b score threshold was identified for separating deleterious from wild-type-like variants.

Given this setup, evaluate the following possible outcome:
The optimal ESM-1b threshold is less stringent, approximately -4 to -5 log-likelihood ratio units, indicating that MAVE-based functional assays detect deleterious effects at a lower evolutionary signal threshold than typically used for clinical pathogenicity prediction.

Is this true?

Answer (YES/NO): NO